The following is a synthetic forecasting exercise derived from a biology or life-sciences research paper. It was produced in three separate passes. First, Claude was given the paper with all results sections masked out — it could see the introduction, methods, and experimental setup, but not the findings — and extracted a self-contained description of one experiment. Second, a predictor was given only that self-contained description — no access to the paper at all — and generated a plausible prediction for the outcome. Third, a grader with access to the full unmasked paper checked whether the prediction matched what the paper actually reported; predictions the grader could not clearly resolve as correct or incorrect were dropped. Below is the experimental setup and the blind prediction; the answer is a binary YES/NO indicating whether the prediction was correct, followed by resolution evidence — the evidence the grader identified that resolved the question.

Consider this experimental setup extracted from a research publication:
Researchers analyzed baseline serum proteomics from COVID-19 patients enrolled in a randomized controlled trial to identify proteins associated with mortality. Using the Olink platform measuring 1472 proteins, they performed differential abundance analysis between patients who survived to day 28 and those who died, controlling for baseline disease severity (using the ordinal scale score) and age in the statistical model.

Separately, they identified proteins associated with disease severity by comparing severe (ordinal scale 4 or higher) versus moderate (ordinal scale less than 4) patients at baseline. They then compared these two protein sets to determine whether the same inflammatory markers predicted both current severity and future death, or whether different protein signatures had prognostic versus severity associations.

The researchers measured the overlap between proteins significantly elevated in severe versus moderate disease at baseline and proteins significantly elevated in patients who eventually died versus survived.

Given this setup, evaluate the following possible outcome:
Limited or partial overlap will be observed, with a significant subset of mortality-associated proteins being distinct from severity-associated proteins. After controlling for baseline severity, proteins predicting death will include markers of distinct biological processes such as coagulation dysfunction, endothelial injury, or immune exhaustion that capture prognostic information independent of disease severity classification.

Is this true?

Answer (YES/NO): NO